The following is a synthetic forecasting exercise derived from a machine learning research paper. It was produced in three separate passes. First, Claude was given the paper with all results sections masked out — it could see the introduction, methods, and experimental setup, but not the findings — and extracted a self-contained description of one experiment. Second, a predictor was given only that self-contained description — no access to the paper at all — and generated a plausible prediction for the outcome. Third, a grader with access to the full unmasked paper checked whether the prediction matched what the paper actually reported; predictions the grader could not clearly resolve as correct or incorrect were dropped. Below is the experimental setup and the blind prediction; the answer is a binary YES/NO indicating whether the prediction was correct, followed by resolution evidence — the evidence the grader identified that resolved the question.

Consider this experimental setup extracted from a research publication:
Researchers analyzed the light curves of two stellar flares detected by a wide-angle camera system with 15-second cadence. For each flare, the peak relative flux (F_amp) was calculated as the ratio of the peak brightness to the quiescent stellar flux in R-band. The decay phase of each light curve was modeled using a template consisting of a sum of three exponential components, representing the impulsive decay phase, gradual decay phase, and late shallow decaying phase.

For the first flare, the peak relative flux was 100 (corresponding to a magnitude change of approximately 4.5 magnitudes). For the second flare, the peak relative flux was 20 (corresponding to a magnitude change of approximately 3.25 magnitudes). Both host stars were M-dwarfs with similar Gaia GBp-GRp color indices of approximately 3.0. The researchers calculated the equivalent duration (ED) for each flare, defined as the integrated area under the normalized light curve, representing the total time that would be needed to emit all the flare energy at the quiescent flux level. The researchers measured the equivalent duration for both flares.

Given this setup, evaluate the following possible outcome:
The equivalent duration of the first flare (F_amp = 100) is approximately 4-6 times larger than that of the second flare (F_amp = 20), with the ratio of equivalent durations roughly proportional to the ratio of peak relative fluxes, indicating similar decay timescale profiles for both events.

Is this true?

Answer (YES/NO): NO